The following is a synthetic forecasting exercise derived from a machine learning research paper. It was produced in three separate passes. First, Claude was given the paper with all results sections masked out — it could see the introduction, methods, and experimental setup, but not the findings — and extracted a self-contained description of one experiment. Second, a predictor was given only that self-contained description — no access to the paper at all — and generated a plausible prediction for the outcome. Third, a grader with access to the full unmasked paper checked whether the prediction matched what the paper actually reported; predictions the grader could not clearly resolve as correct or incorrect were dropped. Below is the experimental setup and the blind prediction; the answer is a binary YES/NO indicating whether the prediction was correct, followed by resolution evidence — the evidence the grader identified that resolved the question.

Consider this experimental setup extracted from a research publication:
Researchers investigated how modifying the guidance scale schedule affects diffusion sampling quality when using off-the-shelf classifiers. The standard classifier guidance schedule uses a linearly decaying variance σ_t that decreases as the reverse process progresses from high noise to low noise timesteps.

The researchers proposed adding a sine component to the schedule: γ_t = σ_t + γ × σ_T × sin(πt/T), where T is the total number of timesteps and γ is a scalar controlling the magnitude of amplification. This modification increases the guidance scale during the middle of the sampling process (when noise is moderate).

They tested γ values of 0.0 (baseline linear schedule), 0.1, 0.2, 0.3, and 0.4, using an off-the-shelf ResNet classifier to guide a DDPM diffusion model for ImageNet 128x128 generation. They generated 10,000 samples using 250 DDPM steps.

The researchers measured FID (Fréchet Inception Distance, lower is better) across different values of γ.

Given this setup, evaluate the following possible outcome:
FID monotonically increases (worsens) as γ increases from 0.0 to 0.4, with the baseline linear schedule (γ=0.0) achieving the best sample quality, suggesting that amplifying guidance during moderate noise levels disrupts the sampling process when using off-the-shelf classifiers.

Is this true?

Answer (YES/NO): NO